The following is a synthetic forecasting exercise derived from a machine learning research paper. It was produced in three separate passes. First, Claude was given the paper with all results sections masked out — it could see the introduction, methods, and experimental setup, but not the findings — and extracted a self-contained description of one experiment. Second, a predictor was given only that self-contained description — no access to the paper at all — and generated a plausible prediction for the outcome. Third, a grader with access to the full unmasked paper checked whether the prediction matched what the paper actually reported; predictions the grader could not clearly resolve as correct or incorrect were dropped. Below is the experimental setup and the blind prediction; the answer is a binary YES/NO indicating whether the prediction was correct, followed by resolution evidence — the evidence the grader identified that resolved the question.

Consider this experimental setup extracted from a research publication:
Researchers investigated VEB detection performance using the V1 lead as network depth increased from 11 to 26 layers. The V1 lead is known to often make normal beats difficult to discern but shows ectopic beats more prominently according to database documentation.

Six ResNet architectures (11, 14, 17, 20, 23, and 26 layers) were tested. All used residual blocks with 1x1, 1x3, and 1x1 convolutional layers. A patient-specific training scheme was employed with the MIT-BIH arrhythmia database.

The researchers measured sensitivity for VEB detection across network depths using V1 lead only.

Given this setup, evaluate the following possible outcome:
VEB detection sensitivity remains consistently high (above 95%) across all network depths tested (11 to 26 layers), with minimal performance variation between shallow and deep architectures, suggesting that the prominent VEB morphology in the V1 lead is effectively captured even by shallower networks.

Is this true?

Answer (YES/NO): NO